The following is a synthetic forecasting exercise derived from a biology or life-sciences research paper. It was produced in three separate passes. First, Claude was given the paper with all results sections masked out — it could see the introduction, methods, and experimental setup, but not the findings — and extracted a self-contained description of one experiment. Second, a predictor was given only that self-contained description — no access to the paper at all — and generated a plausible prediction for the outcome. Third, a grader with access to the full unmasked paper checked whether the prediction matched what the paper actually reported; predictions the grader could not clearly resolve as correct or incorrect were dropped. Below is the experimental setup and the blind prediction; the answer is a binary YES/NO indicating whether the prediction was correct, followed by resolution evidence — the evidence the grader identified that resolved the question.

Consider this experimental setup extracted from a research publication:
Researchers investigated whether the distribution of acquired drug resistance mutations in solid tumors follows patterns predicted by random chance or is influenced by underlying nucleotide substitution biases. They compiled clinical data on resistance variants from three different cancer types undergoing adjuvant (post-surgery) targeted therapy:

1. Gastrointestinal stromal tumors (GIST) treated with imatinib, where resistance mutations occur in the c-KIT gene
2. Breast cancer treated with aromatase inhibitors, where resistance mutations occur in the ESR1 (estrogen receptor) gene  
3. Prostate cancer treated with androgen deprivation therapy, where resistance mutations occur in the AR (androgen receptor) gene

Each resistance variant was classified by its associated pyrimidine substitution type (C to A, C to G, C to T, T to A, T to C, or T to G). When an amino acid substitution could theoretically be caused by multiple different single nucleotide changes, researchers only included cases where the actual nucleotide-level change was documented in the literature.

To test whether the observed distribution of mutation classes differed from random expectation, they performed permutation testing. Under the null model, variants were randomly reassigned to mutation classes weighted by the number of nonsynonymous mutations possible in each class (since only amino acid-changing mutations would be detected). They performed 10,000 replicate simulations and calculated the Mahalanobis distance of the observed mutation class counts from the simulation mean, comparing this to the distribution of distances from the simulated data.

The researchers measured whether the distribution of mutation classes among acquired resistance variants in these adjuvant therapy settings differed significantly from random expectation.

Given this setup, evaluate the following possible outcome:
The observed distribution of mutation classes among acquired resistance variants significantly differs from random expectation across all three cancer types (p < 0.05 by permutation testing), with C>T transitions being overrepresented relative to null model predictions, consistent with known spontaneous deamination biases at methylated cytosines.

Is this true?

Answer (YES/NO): NO